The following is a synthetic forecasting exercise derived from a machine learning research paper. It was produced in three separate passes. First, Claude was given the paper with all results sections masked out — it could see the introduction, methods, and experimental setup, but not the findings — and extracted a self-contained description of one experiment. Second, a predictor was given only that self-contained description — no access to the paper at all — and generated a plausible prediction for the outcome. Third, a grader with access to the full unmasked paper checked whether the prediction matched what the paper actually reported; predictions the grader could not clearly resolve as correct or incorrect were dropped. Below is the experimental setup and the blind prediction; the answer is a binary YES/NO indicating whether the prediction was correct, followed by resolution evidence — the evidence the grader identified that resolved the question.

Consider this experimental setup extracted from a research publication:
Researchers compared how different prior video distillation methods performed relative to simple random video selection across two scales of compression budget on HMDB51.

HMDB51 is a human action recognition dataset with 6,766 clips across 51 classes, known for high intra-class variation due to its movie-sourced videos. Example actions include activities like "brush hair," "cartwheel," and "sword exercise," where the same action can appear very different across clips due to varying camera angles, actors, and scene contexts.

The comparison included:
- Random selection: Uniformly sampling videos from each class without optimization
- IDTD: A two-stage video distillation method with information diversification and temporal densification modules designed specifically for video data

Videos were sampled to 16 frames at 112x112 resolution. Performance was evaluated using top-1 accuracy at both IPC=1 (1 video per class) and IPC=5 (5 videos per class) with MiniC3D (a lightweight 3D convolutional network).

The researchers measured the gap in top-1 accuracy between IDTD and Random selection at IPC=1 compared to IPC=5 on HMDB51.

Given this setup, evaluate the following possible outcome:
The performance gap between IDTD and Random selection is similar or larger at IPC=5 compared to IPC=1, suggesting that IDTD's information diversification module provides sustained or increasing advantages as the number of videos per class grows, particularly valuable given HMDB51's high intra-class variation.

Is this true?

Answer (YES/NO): YES